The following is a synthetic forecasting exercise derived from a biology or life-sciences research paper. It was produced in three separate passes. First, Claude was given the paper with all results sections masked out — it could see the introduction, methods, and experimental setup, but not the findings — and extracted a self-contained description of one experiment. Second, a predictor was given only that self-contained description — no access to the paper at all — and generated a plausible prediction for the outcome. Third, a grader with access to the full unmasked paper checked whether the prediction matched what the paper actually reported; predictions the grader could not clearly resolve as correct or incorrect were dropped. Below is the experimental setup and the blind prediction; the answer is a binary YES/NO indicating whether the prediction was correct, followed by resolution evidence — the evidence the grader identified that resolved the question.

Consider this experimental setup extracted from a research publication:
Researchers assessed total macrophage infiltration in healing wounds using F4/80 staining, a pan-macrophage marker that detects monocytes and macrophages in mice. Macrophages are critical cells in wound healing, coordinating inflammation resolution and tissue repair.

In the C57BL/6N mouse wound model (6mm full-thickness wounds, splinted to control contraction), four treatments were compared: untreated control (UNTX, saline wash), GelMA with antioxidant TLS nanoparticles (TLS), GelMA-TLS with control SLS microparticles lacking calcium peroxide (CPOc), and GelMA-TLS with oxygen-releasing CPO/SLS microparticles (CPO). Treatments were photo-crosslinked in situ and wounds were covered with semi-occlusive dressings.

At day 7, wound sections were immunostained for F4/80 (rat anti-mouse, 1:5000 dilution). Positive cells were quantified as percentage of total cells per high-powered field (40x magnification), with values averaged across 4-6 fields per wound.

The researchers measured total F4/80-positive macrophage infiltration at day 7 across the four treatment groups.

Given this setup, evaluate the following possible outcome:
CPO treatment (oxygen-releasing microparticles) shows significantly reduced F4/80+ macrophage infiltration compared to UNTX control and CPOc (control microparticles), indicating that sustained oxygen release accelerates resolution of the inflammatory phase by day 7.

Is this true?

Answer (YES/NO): NO